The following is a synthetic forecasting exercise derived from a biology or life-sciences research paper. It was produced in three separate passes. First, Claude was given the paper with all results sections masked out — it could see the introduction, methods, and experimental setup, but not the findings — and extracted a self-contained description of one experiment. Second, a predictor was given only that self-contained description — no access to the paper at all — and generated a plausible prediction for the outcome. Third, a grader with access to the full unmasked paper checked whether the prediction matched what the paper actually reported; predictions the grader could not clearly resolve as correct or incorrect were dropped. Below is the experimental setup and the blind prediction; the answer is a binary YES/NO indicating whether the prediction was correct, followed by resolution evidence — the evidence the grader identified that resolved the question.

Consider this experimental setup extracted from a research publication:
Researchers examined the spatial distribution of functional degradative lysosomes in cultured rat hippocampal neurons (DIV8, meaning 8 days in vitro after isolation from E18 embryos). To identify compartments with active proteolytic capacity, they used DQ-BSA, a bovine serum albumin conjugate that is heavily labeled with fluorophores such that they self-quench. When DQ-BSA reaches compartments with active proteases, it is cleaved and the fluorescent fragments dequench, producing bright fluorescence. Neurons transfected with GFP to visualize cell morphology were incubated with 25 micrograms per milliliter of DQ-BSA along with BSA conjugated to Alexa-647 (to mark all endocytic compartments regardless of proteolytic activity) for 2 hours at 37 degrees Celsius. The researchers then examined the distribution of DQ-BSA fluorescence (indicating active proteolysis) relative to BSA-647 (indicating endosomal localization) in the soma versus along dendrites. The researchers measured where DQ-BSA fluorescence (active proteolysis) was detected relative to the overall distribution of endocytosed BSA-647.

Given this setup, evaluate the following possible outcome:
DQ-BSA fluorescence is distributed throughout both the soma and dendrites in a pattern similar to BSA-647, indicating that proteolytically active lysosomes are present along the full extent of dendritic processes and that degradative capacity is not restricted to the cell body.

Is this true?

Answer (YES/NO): NO